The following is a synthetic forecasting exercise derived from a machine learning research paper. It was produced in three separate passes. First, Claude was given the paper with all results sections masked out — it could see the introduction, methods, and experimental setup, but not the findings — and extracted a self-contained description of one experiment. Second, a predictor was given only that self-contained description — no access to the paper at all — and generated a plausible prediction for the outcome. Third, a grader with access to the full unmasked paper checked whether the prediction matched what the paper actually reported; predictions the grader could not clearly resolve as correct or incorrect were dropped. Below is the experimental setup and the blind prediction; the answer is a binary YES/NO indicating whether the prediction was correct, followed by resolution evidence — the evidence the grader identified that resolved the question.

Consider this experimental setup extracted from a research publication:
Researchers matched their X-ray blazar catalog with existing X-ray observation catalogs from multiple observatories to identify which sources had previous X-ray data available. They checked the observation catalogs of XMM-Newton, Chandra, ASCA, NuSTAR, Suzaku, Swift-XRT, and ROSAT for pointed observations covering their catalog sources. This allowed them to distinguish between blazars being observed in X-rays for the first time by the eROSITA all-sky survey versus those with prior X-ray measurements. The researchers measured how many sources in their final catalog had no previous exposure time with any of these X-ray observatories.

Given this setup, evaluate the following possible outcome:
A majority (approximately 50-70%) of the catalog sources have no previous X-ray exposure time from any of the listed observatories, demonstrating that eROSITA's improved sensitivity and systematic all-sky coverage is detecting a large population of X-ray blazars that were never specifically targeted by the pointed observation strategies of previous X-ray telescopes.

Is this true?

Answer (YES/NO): YES